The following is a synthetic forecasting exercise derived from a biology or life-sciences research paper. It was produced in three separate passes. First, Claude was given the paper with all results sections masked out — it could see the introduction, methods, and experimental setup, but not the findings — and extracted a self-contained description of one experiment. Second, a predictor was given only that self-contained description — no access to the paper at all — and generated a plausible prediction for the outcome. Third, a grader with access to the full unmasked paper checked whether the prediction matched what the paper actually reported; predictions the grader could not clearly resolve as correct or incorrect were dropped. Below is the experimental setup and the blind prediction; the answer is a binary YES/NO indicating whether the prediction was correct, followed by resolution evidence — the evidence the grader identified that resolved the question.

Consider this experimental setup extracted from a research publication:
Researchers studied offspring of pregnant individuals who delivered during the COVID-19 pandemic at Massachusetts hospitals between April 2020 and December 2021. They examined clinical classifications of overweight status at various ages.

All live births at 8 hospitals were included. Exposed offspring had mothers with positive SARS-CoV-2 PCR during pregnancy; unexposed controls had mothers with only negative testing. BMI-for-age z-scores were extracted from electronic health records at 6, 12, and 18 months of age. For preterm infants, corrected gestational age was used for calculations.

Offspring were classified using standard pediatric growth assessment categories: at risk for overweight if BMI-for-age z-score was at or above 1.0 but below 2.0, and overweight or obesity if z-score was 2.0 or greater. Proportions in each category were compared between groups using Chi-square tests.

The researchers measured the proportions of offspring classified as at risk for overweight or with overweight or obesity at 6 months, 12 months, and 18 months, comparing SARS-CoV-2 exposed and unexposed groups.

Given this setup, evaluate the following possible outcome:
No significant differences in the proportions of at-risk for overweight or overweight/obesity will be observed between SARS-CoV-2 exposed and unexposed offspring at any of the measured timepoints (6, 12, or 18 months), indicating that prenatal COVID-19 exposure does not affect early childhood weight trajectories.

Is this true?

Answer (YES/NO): NO